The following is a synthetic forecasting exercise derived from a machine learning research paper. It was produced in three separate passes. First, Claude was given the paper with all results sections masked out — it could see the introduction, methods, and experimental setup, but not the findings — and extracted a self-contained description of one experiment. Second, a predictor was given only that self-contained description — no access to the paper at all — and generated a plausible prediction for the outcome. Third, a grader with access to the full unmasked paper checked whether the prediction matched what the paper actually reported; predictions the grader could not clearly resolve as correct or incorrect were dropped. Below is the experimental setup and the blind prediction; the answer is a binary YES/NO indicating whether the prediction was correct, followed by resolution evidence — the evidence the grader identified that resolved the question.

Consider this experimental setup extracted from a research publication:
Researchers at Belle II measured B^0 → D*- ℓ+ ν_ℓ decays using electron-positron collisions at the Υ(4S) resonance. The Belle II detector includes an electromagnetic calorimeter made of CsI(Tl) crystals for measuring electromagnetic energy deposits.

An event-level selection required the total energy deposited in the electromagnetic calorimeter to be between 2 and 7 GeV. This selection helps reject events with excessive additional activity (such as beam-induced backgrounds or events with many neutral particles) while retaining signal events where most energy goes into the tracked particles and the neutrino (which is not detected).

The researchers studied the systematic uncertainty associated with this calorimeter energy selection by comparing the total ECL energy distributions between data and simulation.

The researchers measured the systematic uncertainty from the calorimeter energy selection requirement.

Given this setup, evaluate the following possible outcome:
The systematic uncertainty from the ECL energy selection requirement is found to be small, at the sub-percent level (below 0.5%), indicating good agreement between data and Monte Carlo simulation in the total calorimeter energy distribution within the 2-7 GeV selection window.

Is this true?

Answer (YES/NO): NO